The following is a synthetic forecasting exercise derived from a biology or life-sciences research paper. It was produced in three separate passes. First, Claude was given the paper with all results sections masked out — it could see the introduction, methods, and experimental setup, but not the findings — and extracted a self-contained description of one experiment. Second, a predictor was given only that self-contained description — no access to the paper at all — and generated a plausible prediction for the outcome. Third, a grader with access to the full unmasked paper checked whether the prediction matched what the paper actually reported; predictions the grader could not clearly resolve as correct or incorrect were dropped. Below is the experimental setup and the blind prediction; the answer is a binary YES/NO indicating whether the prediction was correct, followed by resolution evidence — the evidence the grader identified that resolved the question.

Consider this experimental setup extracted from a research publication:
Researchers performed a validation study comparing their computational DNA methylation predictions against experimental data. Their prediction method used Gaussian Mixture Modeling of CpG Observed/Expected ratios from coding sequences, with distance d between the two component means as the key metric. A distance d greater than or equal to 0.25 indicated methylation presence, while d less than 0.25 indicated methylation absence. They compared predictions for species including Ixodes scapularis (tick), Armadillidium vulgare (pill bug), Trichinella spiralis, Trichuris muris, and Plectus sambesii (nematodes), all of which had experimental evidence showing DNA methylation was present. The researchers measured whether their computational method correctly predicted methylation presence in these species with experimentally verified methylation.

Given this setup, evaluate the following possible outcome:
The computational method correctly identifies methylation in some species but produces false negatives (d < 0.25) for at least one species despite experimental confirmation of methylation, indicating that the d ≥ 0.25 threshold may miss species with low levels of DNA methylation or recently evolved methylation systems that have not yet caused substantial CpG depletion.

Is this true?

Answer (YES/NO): YES